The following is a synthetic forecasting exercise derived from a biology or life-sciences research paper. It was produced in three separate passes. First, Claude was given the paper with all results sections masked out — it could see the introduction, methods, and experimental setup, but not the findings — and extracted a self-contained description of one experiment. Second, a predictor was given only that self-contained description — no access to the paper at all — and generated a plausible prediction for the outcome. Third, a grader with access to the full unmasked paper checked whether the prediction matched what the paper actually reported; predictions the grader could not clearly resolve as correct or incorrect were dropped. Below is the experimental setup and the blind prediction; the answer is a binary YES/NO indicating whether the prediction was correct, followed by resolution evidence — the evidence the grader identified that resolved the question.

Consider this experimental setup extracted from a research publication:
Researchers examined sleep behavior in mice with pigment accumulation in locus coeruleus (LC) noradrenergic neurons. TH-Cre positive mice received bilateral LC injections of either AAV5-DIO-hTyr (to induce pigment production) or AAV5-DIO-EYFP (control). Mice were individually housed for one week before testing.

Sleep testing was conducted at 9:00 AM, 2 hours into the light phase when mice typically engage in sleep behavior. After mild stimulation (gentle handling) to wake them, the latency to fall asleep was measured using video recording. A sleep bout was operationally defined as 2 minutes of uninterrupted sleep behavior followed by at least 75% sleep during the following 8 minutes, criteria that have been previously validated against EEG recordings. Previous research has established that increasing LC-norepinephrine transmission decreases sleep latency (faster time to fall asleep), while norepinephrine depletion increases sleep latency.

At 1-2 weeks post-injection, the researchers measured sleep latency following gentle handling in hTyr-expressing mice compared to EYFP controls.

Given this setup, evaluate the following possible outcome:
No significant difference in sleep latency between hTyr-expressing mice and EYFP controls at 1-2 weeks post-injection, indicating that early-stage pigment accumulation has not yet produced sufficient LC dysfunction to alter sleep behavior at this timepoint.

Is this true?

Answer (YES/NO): YES